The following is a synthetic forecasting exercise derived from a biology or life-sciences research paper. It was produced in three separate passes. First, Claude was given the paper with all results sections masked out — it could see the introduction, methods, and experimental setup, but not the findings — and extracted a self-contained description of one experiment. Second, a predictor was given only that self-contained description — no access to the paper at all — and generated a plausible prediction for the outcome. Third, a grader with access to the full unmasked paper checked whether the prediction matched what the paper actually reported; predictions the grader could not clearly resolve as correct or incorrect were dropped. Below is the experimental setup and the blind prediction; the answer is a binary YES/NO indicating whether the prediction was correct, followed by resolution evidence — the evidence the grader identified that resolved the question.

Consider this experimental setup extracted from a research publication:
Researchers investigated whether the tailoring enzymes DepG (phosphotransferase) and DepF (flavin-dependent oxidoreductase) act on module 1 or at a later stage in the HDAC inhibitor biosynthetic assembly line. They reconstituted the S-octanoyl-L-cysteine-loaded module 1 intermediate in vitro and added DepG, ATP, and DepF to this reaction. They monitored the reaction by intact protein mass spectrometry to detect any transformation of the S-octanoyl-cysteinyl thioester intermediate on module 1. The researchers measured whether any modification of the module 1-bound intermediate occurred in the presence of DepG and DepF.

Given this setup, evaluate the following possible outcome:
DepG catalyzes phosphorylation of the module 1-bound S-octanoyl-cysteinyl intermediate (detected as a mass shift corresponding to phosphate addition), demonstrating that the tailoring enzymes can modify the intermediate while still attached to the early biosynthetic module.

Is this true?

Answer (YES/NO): NO